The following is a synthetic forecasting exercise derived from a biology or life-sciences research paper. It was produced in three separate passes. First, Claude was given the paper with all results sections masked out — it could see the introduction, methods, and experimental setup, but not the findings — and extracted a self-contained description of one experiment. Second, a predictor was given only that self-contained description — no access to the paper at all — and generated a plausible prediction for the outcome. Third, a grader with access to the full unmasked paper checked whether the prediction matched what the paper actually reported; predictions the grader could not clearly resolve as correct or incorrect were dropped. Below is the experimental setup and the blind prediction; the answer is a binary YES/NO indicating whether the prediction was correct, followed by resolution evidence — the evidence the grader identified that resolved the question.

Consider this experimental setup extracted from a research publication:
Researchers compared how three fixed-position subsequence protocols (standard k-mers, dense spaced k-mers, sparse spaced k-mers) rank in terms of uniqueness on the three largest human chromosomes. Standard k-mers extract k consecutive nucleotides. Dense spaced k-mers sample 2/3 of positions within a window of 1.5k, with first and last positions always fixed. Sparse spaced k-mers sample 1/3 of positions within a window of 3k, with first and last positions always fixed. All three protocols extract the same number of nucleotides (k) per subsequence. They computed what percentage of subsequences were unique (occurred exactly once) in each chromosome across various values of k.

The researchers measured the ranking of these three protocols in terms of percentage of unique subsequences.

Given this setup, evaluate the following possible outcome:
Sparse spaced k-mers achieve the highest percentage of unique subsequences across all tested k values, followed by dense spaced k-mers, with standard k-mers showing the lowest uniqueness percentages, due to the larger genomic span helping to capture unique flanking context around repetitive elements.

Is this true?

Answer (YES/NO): YES